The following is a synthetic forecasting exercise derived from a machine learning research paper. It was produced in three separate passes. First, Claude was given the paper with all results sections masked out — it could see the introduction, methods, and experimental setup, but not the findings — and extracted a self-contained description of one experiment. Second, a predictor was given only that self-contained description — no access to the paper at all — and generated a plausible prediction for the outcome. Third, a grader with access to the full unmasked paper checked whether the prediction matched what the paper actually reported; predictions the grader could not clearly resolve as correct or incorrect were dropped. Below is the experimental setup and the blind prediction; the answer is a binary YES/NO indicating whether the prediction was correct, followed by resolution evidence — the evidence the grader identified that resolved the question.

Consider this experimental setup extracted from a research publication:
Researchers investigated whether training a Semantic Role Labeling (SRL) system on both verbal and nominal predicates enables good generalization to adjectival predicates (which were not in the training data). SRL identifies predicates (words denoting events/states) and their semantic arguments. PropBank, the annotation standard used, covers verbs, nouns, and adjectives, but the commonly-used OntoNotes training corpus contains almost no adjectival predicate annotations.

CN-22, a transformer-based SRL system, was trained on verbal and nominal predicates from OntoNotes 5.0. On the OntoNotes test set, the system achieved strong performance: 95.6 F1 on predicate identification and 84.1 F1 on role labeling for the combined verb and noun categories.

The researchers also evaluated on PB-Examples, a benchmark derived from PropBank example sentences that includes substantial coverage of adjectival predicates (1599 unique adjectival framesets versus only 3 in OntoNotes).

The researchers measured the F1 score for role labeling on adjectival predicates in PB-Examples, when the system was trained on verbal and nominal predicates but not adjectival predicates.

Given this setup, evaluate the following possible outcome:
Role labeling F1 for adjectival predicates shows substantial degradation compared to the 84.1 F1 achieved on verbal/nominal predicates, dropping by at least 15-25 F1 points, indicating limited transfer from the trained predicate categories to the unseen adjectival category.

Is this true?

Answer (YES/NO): YES